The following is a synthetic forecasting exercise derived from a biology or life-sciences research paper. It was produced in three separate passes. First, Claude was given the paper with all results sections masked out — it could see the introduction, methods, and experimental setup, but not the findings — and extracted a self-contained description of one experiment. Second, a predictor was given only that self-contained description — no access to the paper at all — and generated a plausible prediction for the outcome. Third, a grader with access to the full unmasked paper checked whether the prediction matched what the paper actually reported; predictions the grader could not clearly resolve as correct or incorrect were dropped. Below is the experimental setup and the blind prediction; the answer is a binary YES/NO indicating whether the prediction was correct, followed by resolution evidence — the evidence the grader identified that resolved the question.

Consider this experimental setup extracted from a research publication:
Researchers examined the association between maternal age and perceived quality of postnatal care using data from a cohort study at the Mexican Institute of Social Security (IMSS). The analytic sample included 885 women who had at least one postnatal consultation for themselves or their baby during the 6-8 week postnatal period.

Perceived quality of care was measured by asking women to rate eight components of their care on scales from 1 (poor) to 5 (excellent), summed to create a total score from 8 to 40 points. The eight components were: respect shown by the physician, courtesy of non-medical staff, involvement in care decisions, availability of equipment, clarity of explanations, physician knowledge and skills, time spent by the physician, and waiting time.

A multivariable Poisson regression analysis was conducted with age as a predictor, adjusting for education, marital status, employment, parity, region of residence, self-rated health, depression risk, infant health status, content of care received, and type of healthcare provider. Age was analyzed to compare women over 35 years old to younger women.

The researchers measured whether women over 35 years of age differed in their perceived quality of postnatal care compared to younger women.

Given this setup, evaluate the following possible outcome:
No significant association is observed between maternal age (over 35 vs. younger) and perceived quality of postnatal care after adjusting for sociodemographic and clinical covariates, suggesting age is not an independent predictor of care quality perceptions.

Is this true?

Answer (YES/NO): NO